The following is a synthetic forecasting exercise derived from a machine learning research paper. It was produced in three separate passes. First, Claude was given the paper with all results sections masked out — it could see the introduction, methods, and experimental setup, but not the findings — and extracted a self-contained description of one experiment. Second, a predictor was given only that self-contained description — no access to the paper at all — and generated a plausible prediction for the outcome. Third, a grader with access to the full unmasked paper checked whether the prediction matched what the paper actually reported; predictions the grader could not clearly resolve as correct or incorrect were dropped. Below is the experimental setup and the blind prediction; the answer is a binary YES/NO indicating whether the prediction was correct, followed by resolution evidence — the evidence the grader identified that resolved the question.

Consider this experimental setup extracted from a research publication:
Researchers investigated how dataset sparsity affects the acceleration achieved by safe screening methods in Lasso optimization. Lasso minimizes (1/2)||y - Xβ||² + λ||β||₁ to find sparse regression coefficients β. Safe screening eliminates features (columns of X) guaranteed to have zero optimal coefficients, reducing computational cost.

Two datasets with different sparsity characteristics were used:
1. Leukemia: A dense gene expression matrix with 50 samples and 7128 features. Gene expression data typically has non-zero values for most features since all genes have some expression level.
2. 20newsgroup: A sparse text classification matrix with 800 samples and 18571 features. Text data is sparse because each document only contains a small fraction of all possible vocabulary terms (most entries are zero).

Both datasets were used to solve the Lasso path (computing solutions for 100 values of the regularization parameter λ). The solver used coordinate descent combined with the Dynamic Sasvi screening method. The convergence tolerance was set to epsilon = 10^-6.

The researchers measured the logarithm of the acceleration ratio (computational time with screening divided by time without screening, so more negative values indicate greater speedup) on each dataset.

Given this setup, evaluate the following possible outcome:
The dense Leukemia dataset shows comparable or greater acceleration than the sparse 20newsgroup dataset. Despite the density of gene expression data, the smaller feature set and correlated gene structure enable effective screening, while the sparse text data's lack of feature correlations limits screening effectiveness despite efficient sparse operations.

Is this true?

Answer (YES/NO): YES